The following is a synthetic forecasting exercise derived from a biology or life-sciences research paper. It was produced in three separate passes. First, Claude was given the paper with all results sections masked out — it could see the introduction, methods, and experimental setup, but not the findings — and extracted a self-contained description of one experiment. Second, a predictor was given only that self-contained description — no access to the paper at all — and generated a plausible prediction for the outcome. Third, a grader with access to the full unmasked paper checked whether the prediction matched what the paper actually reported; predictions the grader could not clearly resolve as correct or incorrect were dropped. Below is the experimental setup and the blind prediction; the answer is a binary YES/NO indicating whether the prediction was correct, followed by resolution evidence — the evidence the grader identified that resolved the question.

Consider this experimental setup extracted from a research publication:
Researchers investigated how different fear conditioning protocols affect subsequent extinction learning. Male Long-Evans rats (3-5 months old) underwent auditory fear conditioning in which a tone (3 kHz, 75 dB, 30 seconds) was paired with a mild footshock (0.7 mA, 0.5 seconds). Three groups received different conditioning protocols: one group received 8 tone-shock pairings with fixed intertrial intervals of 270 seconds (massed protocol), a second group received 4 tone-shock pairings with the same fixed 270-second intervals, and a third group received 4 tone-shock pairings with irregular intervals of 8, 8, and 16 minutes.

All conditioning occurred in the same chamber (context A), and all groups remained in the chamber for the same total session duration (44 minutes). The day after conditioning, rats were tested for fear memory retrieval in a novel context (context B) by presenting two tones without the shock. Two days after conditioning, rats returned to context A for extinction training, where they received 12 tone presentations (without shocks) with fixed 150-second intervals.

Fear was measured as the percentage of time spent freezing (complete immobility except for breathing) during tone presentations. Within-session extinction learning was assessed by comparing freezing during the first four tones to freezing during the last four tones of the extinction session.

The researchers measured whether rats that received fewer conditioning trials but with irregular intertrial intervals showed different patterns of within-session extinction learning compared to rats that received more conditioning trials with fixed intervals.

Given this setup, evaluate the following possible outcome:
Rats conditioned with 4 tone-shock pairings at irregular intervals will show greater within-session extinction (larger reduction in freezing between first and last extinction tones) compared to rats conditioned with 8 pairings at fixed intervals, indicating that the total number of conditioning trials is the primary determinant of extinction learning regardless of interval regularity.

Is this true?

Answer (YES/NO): NO